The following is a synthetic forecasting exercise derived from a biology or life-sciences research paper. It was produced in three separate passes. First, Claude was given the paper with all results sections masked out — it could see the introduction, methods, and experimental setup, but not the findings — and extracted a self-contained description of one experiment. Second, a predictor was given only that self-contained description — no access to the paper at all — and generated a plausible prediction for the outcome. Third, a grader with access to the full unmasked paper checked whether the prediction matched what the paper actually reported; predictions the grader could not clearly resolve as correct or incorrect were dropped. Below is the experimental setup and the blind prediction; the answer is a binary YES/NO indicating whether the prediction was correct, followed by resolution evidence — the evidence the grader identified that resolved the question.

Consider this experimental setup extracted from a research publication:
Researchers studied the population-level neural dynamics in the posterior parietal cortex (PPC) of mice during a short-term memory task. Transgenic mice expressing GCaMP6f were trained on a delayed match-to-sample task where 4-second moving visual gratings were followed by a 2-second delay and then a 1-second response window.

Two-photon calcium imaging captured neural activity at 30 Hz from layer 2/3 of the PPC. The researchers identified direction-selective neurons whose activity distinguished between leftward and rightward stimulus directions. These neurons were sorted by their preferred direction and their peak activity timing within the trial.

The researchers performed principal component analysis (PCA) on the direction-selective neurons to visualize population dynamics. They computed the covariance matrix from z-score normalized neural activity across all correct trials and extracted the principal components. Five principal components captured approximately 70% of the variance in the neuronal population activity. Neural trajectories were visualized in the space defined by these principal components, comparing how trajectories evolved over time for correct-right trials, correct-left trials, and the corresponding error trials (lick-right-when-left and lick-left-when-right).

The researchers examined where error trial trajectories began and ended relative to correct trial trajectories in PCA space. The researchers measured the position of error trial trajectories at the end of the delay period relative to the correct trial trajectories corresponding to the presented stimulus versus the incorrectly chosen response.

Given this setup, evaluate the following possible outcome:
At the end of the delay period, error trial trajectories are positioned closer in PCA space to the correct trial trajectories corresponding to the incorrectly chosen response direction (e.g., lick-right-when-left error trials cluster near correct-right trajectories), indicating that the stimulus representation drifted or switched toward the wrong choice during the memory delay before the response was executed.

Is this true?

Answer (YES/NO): YES